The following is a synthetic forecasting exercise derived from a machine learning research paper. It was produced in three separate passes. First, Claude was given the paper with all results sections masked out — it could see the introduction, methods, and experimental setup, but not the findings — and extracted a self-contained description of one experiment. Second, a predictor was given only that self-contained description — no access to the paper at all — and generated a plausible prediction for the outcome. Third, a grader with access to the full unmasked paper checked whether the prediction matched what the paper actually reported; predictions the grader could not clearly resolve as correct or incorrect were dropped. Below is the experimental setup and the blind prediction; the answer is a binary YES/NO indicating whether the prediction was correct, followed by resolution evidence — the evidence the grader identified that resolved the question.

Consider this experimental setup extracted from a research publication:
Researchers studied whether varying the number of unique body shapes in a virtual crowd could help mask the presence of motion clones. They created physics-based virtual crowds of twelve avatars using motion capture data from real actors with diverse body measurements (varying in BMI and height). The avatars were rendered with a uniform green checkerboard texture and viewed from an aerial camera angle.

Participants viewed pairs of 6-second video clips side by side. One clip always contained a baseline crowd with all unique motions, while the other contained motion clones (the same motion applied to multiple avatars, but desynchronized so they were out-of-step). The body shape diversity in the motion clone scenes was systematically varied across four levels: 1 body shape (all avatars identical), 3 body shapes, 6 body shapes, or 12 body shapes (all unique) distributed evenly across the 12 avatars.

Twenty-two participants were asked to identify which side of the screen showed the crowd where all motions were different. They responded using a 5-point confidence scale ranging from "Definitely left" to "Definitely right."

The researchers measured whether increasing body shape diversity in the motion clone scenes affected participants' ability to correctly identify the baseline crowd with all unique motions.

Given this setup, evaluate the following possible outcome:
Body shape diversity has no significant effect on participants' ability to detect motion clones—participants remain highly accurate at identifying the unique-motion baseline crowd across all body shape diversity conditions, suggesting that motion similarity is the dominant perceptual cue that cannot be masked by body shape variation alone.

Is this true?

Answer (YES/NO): NO